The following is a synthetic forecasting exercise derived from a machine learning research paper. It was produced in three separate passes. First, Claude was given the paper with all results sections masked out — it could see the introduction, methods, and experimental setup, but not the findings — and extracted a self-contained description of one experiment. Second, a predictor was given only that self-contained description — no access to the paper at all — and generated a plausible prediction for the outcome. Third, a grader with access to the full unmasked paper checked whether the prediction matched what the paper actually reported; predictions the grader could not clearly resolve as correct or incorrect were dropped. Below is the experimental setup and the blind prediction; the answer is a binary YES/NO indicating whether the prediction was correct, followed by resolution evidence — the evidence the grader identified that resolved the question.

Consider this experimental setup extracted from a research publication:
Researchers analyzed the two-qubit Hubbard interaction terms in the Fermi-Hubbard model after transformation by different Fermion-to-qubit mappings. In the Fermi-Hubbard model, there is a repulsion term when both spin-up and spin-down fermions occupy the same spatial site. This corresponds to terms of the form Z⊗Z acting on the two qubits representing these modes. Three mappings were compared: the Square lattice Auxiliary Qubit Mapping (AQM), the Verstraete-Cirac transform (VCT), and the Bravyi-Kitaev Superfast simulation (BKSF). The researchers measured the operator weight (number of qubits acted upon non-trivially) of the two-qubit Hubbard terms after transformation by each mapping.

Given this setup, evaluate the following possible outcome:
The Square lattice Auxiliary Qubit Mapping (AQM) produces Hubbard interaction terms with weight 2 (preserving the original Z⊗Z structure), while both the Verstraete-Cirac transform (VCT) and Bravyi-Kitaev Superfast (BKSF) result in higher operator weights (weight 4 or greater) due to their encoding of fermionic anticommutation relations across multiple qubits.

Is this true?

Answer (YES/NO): NO